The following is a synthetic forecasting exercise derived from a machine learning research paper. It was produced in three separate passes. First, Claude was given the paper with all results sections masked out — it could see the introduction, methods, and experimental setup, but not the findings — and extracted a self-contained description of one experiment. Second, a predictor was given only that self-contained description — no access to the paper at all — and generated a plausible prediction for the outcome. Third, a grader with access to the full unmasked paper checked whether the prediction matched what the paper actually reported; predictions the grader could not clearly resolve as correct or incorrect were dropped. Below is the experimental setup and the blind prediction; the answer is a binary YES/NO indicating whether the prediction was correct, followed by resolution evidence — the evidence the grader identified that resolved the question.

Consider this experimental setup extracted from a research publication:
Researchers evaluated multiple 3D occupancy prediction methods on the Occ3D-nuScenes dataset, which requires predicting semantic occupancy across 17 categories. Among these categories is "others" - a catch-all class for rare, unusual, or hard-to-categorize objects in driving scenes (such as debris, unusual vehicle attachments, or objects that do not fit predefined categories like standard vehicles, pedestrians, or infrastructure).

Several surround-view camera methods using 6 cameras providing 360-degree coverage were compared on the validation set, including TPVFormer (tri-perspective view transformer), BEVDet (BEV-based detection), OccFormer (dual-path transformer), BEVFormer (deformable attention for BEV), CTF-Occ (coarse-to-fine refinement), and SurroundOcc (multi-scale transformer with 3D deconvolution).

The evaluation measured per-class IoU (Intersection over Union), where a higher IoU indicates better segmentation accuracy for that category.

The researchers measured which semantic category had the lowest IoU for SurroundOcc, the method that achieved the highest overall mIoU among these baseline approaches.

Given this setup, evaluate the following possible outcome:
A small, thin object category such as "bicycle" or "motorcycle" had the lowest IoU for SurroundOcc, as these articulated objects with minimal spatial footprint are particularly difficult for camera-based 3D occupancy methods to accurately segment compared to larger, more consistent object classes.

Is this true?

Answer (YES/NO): NO